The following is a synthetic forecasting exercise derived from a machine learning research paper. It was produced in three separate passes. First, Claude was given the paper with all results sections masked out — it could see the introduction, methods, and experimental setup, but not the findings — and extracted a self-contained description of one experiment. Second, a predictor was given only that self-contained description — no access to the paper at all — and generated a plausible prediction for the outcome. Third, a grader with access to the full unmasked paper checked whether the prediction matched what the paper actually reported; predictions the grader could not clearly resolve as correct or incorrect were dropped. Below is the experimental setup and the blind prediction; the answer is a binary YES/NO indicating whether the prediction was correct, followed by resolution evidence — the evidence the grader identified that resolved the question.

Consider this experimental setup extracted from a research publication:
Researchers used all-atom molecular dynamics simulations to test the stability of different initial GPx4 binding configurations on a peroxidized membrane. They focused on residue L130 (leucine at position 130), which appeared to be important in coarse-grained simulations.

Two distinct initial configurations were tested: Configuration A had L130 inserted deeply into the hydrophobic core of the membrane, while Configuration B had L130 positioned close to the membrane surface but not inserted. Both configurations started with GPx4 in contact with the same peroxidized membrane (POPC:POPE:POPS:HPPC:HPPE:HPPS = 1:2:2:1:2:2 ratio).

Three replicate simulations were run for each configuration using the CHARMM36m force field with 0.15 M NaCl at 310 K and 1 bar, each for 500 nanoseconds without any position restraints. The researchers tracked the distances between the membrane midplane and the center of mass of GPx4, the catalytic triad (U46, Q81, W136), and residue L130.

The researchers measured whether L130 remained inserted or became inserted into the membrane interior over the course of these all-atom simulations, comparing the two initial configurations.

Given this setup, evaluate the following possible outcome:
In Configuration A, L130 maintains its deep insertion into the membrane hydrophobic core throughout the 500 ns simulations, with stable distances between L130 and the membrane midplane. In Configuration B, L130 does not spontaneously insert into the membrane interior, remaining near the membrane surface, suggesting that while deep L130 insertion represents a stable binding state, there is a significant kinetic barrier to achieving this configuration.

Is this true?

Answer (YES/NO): NO